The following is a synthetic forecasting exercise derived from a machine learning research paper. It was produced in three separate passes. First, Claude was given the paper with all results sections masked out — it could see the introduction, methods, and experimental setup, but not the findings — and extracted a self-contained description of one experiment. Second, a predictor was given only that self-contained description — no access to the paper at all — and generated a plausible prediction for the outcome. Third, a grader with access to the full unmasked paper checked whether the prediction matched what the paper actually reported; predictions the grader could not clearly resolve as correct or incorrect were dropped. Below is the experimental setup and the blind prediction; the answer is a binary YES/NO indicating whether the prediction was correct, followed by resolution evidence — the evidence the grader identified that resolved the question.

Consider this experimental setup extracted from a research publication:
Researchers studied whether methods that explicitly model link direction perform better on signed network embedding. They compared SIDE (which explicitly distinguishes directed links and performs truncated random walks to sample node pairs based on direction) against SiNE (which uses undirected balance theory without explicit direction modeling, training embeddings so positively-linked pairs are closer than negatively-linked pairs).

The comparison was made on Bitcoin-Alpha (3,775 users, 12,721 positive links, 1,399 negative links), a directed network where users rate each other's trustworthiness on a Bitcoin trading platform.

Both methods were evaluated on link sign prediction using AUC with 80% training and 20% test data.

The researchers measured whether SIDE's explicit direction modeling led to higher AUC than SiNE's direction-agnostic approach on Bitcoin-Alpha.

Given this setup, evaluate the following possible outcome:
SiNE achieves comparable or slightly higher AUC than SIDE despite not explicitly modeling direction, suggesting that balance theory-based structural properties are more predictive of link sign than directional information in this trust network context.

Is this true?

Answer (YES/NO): NO